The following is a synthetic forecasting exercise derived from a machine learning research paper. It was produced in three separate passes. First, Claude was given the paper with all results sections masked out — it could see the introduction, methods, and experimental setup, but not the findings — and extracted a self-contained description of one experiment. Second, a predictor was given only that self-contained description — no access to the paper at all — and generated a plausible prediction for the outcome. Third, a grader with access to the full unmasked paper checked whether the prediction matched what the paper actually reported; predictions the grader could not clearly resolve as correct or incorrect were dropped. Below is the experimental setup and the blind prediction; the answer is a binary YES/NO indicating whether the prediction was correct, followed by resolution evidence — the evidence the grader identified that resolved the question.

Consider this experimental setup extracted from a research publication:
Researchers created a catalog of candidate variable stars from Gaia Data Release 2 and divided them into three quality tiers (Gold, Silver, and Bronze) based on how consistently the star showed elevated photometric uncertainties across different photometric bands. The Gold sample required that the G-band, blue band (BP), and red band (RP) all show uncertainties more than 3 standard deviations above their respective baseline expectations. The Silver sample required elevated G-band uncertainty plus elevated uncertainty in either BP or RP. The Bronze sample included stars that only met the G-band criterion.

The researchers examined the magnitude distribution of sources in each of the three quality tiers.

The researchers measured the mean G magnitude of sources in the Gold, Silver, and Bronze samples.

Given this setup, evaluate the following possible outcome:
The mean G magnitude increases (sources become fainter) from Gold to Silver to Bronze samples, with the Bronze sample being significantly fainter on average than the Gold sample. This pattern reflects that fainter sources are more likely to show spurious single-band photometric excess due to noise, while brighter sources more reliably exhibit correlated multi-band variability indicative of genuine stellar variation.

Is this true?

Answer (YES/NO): NO